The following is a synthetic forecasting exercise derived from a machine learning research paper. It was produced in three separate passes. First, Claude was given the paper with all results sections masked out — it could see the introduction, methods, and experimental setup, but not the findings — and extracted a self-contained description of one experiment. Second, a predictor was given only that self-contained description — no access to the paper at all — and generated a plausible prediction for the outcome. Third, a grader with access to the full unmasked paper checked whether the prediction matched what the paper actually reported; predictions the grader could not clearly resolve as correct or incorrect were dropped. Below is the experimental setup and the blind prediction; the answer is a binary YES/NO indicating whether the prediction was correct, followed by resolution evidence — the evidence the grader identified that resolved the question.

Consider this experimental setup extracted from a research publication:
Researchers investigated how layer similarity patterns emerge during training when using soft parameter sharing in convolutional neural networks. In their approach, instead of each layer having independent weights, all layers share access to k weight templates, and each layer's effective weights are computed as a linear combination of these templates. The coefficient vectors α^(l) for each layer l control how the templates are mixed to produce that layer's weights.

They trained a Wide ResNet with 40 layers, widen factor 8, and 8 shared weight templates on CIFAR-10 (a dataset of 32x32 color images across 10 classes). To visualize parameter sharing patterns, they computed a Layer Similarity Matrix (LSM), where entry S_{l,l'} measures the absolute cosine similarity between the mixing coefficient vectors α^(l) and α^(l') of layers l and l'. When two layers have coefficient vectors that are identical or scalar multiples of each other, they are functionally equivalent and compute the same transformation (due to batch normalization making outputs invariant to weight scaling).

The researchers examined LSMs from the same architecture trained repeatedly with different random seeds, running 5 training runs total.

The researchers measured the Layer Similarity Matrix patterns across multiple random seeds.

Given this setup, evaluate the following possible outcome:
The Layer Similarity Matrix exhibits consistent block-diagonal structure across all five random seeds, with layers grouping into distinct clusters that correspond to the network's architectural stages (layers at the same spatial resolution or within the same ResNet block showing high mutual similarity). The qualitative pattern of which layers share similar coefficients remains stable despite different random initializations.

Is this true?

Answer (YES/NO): NO